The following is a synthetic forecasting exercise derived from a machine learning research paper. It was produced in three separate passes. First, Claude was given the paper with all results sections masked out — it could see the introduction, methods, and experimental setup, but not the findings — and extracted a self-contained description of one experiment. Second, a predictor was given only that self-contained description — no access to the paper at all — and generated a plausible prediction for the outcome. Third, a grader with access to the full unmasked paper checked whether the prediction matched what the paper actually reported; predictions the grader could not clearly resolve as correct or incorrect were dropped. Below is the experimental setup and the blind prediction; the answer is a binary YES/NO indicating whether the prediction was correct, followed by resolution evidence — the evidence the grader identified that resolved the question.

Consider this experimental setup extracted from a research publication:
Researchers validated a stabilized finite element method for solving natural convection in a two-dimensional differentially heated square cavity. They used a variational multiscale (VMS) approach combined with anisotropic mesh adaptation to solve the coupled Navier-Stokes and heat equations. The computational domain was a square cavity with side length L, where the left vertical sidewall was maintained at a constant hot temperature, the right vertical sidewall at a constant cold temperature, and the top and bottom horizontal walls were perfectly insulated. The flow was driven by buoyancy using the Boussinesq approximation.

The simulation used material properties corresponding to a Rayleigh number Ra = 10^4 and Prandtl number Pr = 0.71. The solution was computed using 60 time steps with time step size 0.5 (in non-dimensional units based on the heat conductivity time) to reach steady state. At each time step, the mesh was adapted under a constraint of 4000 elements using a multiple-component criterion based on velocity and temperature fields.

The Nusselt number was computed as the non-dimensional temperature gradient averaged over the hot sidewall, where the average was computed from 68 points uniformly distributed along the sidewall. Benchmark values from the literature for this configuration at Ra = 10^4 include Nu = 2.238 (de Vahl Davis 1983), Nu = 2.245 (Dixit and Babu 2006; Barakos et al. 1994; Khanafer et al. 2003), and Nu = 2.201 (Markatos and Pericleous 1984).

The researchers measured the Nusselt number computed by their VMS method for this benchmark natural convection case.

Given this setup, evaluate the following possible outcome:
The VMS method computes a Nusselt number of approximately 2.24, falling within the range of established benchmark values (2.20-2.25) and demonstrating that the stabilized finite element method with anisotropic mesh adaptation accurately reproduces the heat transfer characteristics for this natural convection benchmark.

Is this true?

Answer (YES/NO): NO